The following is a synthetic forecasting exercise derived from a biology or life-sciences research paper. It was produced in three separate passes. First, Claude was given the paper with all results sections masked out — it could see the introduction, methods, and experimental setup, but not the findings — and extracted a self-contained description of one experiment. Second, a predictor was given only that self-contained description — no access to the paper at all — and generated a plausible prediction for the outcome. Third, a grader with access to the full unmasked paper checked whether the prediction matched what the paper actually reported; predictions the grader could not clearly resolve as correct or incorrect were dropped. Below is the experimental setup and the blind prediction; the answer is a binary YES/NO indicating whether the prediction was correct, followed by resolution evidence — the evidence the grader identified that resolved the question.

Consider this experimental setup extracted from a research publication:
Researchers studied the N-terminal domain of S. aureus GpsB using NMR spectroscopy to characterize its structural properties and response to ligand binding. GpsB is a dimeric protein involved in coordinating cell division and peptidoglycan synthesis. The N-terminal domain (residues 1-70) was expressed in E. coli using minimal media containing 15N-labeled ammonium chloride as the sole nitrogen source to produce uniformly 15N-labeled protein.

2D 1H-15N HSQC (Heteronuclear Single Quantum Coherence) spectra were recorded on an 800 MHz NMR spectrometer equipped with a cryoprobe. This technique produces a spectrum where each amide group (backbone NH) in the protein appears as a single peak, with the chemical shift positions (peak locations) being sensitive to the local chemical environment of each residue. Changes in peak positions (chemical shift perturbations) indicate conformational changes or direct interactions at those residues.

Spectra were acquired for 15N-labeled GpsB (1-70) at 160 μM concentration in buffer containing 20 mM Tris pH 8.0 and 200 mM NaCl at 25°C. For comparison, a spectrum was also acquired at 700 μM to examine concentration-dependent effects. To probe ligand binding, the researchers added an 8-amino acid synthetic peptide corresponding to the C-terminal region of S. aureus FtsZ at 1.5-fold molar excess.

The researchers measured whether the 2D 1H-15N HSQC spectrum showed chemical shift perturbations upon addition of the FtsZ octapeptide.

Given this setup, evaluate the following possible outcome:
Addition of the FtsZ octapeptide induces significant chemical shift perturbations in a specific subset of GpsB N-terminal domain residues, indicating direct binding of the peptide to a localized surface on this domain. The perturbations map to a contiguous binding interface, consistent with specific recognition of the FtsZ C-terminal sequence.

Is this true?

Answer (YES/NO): YES